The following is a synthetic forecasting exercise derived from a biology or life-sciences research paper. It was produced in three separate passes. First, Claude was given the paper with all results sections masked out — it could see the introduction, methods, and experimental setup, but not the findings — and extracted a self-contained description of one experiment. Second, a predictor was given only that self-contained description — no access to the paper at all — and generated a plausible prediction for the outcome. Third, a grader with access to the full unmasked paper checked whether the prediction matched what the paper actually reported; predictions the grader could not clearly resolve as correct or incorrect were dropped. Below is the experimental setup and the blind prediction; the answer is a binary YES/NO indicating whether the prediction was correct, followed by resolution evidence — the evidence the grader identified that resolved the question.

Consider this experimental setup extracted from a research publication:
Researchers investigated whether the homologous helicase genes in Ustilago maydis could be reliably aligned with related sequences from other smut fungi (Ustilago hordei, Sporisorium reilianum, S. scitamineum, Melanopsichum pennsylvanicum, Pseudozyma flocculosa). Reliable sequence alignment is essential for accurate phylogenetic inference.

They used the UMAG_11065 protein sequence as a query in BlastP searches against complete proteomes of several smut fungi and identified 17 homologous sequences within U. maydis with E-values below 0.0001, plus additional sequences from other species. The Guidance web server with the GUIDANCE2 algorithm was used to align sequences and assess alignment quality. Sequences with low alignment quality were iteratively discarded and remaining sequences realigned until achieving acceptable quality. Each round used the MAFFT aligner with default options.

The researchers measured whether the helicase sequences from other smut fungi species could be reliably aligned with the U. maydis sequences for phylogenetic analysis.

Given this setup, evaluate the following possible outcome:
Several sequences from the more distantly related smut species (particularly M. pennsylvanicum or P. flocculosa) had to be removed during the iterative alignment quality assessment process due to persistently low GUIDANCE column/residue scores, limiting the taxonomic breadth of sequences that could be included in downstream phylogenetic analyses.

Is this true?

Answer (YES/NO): YES